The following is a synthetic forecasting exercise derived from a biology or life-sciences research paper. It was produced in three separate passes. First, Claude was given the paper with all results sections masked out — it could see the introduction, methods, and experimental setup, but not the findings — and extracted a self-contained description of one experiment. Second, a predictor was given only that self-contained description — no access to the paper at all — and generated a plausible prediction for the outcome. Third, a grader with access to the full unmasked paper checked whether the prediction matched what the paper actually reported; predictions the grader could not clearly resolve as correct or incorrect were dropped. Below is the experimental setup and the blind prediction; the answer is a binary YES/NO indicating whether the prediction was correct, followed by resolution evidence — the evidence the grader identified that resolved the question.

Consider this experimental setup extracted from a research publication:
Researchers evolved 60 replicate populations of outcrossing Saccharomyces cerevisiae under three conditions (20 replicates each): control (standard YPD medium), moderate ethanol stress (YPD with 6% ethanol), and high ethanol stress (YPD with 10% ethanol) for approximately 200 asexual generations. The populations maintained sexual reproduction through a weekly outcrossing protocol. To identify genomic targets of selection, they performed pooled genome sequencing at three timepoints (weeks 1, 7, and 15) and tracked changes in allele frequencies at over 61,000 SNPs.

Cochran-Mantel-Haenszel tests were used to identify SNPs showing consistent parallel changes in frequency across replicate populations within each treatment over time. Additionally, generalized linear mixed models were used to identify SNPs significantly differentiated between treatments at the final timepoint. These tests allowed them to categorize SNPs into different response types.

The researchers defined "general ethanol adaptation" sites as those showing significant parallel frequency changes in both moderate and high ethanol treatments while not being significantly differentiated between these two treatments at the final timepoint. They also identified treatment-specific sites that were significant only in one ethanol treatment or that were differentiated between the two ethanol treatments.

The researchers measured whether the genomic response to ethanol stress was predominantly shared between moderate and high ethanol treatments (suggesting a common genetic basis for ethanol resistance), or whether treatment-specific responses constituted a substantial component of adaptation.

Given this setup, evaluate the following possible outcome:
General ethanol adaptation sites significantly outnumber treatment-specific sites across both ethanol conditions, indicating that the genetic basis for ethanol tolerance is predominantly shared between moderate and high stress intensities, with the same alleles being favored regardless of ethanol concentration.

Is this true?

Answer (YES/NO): NO